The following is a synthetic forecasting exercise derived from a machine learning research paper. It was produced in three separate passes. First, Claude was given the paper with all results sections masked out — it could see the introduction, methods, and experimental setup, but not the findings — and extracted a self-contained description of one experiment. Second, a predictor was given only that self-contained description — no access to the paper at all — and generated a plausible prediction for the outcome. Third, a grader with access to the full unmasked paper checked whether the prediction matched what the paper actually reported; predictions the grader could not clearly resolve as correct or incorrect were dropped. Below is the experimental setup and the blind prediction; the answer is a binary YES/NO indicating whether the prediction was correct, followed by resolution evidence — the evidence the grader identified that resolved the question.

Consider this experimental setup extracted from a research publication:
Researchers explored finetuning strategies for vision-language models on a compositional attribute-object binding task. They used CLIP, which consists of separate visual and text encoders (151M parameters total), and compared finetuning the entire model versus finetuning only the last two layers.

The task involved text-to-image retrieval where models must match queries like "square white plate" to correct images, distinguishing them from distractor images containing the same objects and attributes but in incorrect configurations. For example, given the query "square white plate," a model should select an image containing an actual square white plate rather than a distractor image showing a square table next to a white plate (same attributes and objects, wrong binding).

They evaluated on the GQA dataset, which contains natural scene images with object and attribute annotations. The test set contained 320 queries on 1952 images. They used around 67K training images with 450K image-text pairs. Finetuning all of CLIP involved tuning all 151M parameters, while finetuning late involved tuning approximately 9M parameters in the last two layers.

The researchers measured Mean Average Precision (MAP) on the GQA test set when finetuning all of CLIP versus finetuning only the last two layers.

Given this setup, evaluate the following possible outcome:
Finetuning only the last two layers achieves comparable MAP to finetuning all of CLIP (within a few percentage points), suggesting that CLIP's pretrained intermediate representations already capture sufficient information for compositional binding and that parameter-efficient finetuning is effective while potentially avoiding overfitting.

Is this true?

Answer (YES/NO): NO